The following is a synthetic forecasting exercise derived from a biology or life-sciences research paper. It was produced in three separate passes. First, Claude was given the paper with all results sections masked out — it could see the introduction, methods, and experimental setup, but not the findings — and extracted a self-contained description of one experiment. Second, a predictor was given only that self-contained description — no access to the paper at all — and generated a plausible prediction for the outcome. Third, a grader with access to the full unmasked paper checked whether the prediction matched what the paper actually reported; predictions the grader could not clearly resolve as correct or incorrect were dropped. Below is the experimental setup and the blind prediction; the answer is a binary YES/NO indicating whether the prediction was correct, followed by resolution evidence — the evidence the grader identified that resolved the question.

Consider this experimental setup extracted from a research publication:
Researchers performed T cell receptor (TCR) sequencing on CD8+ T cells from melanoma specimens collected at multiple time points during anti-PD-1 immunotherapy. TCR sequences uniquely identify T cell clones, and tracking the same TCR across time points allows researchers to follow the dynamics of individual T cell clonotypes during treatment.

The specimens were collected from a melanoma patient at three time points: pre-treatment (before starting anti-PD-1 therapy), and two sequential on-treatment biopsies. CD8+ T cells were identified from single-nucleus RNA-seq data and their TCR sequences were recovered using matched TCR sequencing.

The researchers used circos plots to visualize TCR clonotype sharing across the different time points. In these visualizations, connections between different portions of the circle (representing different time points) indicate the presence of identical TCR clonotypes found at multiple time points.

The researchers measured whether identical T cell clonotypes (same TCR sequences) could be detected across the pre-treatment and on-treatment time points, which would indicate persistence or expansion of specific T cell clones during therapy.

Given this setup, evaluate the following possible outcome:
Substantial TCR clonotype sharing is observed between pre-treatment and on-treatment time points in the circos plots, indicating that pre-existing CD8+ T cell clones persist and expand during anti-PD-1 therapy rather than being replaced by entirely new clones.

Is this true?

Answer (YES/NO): NO